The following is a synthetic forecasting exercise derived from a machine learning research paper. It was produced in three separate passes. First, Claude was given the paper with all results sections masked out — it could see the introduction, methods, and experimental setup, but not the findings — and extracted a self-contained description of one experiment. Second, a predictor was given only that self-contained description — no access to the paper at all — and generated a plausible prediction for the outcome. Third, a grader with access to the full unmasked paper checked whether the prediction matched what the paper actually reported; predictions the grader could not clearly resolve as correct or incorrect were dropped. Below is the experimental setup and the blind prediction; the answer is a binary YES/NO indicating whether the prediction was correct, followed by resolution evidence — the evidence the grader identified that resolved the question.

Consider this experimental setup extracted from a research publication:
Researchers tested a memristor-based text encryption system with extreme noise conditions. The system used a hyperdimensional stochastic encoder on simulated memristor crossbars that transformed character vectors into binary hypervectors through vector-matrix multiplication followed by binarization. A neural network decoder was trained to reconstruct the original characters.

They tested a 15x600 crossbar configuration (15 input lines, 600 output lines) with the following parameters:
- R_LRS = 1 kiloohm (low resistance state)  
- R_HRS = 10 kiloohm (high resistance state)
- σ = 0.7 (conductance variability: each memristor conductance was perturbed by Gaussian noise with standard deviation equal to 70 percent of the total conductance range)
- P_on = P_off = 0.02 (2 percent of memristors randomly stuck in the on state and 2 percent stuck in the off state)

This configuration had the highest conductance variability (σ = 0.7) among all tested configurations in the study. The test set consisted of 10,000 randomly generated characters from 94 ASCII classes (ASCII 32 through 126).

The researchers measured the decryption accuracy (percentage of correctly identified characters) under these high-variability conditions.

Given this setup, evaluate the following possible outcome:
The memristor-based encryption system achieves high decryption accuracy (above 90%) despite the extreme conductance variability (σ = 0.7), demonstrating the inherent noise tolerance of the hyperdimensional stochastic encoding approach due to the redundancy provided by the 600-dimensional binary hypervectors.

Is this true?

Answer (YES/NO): YES